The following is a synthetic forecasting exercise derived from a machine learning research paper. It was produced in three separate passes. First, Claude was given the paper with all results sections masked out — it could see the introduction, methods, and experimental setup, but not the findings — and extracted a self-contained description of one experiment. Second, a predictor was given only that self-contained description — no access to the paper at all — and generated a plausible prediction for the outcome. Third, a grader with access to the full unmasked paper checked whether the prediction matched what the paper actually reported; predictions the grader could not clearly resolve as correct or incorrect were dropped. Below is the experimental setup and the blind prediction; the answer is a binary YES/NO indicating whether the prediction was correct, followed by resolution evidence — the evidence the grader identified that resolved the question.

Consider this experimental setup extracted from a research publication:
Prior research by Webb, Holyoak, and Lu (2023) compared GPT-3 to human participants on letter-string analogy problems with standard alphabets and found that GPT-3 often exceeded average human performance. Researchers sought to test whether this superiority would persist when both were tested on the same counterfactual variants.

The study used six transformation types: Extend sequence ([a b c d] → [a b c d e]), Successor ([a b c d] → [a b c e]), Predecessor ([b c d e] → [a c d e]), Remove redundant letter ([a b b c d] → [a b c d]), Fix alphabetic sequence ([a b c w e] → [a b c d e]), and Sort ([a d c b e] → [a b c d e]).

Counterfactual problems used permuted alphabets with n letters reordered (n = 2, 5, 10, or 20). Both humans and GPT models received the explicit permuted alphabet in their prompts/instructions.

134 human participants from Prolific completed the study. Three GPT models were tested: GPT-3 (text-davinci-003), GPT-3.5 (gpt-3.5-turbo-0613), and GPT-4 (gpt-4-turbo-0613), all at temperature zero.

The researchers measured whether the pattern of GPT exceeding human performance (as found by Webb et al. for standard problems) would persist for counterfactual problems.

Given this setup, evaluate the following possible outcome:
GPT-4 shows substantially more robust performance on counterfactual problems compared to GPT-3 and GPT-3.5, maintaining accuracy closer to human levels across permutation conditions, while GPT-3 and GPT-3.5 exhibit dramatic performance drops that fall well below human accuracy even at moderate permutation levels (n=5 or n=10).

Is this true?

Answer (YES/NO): NO